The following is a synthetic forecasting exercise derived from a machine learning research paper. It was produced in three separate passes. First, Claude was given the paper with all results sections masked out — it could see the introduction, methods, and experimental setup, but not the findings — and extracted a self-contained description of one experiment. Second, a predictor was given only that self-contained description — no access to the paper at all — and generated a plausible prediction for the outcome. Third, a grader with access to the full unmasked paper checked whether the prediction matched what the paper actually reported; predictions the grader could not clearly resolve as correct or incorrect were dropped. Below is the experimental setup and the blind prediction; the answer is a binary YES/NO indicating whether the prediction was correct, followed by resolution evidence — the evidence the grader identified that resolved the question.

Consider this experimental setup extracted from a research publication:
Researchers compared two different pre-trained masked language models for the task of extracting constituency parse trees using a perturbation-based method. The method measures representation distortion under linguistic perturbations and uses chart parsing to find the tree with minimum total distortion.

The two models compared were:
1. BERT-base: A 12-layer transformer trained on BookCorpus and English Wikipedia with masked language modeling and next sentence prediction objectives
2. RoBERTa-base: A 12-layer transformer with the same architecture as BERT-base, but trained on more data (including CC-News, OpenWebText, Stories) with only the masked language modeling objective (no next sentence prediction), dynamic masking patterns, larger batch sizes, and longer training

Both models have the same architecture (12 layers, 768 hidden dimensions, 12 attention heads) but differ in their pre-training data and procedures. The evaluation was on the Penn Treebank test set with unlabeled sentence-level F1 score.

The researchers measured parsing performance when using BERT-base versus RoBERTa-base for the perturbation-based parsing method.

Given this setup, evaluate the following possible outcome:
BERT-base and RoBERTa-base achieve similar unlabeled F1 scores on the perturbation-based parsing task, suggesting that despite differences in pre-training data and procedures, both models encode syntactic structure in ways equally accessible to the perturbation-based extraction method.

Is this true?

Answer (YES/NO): NO